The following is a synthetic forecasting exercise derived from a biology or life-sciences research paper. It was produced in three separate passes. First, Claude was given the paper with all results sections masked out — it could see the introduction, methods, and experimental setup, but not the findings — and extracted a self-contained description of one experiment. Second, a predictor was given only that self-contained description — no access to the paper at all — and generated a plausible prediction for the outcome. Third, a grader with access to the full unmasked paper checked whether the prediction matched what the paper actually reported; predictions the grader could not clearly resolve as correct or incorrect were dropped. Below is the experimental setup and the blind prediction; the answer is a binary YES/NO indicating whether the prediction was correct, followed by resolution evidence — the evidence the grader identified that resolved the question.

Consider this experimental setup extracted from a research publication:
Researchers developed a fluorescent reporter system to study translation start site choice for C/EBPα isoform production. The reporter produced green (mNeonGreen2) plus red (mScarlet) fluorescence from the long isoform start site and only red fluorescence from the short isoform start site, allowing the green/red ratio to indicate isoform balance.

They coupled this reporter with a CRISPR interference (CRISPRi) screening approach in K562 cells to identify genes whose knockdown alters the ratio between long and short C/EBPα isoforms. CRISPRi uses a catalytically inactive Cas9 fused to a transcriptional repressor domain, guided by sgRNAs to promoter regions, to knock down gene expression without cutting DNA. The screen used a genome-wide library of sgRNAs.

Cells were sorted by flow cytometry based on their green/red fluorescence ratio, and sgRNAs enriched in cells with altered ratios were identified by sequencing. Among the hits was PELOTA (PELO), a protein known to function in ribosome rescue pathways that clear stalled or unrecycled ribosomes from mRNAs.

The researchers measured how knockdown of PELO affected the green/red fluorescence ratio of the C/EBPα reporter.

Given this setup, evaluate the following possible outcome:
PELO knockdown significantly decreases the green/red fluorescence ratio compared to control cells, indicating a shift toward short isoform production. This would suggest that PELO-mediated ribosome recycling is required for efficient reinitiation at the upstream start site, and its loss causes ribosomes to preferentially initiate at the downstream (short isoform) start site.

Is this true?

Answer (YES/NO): NO